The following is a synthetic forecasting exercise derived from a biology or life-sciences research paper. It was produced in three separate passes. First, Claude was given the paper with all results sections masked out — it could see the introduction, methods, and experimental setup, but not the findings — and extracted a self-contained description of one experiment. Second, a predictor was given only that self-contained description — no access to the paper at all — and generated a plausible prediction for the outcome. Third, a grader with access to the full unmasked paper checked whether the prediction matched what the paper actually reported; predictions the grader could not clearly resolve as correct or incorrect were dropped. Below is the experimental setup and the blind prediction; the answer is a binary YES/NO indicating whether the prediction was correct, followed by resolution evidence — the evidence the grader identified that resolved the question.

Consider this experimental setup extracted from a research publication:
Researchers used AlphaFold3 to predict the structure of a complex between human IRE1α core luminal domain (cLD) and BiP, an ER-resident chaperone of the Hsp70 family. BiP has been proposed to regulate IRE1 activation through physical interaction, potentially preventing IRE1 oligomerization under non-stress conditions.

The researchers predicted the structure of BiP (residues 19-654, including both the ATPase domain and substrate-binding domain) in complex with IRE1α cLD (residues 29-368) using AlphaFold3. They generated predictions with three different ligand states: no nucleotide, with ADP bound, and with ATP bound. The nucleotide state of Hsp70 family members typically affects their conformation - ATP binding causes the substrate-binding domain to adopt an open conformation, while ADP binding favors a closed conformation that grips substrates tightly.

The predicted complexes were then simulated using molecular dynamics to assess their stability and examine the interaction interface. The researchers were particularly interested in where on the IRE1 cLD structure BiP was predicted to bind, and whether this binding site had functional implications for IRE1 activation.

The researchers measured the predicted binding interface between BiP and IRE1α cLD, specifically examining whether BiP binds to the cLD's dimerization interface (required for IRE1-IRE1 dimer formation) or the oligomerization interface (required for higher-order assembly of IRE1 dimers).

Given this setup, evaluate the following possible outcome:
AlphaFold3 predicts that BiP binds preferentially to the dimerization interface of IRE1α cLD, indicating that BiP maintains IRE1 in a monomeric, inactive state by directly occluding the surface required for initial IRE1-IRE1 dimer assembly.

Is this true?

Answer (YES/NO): NO